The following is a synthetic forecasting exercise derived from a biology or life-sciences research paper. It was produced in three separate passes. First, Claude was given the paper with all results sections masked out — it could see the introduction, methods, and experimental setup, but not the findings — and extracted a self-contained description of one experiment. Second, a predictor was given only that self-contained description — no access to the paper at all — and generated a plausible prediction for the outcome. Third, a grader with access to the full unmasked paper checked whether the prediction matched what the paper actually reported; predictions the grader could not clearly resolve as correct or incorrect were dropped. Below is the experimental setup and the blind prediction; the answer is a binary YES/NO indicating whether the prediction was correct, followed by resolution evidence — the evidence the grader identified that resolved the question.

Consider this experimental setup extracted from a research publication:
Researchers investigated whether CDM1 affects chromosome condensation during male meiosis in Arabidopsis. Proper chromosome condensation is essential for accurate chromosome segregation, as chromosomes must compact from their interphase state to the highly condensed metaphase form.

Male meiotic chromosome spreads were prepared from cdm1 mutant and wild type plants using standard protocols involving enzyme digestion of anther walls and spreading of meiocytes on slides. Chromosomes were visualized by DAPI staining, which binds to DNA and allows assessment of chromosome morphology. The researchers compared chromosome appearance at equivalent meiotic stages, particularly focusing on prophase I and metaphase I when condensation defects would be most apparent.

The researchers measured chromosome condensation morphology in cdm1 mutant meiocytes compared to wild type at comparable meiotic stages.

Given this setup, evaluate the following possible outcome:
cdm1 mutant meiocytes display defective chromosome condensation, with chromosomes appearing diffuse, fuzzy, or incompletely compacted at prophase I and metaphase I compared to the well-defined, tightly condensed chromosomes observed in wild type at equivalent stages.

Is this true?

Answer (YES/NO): YES